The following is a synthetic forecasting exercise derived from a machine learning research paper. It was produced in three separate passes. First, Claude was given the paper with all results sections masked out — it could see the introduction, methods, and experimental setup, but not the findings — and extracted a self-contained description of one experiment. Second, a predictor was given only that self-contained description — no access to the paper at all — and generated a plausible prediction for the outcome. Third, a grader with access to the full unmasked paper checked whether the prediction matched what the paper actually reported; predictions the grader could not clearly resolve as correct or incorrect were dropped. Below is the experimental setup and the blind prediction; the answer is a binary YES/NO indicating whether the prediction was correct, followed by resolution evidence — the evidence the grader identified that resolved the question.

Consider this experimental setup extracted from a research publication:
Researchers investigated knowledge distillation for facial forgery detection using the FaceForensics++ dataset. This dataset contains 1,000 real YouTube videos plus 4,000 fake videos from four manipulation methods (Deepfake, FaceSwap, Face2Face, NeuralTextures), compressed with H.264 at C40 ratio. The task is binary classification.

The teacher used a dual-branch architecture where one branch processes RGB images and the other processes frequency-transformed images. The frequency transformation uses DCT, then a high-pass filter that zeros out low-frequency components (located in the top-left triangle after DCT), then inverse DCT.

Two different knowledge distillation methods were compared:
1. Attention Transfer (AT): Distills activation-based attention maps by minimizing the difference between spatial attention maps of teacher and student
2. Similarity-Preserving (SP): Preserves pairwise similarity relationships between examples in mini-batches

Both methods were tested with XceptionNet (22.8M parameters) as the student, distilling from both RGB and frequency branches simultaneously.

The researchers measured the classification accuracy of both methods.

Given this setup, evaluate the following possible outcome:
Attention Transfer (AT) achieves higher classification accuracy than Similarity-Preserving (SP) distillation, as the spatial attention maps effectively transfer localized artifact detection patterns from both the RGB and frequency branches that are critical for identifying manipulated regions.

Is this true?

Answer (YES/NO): NO